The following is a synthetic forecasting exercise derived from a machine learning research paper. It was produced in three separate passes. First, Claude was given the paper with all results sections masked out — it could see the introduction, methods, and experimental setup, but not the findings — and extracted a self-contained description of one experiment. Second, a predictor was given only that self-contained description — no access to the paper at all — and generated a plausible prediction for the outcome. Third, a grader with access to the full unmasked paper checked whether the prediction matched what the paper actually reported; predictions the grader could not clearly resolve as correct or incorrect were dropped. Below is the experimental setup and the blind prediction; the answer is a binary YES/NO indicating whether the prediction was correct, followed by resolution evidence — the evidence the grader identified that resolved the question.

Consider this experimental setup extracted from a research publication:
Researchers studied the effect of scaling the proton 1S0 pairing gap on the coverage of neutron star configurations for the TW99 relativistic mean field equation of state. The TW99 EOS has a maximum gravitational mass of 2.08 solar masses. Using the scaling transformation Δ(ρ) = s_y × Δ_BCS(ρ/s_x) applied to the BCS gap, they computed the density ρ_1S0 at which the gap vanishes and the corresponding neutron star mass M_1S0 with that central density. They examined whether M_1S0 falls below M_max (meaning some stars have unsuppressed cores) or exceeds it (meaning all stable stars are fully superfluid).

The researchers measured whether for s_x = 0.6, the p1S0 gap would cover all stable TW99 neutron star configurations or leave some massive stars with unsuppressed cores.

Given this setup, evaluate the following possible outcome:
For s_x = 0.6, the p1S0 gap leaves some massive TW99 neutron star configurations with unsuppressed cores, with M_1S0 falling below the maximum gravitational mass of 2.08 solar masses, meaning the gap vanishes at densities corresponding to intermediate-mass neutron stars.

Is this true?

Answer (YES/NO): YES